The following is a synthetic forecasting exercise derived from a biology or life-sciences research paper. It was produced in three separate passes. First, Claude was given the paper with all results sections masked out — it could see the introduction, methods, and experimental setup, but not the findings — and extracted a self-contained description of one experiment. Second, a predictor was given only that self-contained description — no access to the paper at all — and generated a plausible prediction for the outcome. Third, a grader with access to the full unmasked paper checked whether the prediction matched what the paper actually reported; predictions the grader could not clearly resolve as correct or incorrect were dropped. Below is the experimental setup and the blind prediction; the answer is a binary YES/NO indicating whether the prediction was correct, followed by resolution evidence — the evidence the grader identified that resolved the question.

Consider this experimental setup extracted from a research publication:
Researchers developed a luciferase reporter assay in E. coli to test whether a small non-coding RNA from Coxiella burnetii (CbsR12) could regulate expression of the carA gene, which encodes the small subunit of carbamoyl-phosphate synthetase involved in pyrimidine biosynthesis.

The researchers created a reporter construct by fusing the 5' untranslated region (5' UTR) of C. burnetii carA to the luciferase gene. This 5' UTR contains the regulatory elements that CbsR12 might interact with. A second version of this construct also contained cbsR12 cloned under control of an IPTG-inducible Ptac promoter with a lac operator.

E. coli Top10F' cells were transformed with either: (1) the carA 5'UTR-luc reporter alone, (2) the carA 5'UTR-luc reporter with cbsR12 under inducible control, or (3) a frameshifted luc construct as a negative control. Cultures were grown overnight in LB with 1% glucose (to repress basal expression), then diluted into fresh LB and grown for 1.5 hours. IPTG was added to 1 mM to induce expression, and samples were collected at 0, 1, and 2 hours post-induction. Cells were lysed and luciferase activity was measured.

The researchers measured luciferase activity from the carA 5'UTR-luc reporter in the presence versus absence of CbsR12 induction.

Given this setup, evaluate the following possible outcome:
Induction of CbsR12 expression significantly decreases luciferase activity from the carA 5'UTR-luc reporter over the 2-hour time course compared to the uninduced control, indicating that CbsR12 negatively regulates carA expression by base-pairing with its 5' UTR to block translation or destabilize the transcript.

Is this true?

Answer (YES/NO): NO